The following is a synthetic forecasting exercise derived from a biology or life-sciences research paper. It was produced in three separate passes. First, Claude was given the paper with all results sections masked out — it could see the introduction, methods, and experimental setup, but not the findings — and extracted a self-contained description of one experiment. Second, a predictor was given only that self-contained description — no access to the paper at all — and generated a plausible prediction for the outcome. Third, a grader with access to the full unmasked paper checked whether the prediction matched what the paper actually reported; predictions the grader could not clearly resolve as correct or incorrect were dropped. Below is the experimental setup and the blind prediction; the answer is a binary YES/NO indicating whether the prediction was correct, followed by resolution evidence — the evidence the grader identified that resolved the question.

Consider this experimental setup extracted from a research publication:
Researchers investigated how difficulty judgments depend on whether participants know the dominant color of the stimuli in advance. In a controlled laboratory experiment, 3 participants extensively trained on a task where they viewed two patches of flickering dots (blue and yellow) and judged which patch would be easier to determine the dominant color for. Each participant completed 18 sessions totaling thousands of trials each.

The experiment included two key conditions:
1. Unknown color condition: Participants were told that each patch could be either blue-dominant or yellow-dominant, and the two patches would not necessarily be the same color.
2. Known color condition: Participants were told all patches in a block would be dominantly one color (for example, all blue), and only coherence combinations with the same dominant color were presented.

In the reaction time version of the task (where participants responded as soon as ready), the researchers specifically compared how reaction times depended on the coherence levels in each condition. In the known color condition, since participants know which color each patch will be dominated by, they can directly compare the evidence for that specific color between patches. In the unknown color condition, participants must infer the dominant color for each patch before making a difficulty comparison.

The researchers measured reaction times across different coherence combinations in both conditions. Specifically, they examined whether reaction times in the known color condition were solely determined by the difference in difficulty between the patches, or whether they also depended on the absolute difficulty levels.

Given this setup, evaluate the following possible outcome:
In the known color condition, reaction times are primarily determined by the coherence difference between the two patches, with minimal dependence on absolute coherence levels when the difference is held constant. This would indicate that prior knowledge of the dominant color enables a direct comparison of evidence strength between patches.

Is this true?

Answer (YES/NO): YES